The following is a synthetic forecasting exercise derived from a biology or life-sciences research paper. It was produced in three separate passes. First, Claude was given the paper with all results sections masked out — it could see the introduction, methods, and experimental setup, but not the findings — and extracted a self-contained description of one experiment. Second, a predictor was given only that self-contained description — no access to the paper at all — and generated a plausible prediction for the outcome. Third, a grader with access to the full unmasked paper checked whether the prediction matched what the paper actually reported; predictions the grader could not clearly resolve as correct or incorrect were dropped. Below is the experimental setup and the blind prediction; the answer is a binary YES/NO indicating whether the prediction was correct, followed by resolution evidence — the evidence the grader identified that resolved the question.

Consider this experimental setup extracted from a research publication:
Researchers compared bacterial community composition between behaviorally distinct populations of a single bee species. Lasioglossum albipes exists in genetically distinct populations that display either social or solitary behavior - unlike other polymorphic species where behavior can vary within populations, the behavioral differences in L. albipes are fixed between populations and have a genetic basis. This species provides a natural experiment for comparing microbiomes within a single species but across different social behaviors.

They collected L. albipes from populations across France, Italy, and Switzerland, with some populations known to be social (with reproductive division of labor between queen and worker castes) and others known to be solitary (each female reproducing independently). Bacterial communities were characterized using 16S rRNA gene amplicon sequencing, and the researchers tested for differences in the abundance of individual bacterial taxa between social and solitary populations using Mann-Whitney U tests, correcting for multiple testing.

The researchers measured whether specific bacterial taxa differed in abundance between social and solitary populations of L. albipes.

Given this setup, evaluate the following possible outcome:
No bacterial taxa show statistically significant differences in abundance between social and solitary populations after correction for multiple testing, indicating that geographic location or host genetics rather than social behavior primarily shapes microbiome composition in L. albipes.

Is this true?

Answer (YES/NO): NO